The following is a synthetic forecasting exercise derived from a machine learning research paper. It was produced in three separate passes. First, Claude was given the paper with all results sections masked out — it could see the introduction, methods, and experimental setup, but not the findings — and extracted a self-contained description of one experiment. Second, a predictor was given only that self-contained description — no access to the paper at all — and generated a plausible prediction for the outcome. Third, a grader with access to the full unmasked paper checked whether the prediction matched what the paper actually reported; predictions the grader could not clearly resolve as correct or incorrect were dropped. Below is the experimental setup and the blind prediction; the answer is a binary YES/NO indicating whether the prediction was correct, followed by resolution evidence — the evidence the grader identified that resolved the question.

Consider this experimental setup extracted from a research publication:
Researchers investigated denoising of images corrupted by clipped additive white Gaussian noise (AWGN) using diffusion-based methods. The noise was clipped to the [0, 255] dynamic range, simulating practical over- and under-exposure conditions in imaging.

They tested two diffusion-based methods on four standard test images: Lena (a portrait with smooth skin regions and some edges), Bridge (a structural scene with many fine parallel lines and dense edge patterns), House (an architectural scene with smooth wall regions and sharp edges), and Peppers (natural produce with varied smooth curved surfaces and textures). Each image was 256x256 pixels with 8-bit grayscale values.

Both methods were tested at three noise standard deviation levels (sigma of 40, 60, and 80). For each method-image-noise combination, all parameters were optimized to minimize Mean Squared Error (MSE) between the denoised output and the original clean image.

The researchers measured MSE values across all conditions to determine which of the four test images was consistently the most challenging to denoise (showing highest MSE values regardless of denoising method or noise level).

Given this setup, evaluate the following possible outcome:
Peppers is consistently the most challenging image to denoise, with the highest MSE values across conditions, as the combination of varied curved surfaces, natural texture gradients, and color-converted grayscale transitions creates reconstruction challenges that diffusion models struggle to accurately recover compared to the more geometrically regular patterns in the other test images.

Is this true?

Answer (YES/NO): NO